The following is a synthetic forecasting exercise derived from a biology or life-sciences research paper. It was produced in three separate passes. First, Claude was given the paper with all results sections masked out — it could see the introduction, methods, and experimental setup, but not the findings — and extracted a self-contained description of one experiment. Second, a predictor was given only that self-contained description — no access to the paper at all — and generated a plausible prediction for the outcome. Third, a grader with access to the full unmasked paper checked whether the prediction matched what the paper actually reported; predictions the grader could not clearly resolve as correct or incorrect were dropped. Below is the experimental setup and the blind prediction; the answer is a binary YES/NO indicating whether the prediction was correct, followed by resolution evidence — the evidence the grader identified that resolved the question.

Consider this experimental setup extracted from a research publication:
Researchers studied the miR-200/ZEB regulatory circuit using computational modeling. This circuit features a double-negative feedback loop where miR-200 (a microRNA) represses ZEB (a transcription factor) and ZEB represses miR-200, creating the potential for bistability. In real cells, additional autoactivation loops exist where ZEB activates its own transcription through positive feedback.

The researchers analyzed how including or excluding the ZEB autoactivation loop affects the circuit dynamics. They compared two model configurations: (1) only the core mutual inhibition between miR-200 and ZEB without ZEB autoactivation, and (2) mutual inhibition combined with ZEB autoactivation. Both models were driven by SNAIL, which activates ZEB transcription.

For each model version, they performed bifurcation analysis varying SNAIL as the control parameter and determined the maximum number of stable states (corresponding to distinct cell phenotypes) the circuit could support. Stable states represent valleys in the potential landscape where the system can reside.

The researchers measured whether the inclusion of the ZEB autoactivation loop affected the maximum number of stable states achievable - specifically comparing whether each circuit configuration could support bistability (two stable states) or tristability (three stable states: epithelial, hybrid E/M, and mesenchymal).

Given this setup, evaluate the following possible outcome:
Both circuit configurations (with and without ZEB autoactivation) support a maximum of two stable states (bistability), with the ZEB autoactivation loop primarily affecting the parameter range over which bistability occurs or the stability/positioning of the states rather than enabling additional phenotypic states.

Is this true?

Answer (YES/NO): NO